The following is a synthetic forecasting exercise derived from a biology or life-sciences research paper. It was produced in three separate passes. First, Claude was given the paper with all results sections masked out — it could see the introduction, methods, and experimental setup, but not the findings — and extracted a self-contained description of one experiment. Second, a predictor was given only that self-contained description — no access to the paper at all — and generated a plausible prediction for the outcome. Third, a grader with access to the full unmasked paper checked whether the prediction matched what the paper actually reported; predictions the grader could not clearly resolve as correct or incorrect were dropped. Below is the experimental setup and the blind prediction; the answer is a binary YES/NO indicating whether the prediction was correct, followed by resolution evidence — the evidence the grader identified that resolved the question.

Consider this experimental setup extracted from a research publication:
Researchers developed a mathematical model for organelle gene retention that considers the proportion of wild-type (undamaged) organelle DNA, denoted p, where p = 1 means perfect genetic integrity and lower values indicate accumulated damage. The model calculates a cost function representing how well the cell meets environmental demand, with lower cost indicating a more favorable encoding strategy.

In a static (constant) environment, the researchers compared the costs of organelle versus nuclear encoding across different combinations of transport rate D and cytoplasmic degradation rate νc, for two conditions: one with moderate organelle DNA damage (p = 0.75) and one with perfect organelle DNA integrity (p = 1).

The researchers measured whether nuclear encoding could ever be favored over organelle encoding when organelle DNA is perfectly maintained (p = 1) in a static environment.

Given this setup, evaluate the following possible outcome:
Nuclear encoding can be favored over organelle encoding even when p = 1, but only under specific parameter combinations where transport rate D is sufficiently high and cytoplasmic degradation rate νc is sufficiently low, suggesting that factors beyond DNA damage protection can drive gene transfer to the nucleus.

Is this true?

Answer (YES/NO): NO